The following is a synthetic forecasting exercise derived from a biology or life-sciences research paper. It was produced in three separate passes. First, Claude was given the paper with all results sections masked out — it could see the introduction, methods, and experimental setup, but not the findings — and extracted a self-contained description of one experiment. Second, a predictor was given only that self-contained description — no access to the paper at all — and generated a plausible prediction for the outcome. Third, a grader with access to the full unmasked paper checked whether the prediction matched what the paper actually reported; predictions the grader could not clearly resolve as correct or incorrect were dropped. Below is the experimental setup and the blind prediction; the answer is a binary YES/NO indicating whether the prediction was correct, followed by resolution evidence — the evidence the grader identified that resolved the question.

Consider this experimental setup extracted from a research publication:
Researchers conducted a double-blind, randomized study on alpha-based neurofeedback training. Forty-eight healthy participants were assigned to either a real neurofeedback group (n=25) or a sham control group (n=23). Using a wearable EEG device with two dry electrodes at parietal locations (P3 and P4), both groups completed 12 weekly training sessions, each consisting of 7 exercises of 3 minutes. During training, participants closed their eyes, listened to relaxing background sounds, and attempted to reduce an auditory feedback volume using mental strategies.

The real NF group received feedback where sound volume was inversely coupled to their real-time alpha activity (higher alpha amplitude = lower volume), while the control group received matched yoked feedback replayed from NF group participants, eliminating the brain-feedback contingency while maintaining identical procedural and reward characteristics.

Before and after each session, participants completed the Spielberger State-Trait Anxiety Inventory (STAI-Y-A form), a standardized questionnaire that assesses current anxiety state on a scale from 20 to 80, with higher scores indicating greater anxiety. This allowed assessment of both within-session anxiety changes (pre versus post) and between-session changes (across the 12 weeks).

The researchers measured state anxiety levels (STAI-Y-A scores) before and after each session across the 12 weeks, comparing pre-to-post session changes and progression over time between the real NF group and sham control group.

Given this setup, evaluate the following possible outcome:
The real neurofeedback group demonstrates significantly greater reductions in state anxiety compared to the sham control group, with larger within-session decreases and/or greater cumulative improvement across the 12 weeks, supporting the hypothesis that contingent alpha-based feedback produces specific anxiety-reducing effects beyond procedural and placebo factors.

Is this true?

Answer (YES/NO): NO